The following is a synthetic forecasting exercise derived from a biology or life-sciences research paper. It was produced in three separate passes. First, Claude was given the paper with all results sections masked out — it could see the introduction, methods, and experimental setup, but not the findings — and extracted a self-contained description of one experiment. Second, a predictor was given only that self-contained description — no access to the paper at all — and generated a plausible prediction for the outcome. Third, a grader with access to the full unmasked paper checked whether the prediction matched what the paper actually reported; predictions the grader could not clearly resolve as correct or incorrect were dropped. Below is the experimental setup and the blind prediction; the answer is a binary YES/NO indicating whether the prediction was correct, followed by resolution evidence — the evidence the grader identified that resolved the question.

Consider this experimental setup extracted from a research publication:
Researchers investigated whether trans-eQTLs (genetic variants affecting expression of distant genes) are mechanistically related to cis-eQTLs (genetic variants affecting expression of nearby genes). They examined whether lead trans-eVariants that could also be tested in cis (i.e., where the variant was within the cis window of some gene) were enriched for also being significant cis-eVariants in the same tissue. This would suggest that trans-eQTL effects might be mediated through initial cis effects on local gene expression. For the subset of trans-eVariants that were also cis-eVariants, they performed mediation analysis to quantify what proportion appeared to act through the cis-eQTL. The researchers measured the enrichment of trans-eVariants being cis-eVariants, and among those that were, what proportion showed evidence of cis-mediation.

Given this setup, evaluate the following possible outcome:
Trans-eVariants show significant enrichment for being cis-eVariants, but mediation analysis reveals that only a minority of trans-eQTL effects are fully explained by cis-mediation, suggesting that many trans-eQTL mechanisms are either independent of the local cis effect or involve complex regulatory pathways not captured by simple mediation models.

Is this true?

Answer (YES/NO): NO